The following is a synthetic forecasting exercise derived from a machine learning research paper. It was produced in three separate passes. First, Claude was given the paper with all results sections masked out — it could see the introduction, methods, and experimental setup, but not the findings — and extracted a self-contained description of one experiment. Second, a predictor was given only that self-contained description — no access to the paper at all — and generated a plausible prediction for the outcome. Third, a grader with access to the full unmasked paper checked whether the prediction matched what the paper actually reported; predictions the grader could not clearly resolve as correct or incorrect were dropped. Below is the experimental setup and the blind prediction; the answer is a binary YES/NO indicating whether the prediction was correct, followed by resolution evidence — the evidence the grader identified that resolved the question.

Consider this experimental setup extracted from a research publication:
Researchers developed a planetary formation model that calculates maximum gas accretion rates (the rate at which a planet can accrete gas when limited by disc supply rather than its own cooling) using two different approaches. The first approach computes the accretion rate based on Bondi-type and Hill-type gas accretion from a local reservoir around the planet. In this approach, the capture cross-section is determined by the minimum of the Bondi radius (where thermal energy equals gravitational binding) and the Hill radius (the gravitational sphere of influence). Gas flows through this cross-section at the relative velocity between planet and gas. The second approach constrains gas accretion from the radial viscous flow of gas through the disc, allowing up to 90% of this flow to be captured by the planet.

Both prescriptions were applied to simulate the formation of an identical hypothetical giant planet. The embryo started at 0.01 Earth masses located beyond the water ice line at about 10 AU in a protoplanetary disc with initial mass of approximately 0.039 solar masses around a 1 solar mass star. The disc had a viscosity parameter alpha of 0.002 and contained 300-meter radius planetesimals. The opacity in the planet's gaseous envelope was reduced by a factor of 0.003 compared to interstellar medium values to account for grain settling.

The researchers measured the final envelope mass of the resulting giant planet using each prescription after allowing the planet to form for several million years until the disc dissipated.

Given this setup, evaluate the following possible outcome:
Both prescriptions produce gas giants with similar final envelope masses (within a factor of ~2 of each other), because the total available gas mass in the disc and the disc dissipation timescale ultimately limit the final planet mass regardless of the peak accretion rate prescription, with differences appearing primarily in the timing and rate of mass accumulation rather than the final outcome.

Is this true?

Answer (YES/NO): NO